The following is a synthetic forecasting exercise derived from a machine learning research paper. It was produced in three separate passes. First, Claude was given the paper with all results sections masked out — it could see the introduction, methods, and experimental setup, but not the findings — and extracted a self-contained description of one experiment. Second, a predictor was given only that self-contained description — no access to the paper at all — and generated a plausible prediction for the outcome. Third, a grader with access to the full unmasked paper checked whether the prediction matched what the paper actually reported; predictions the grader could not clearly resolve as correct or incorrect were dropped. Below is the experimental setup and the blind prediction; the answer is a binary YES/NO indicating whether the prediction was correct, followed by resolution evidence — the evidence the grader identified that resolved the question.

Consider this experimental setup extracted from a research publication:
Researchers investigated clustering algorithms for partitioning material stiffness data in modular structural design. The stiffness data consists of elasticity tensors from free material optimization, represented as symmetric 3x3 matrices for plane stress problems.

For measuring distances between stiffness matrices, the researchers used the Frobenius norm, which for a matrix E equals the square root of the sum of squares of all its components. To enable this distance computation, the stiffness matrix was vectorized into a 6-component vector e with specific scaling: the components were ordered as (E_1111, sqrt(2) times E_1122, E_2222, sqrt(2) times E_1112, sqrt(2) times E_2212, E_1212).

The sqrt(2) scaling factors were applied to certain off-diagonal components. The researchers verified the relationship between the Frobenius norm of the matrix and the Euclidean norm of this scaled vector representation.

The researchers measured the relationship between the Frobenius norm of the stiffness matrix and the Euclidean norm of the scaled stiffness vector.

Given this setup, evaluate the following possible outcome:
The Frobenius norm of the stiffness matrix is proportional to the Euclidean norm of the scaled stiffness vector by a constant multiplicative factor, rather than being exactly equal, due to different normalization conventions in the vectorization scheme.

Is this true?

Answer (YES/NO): NO